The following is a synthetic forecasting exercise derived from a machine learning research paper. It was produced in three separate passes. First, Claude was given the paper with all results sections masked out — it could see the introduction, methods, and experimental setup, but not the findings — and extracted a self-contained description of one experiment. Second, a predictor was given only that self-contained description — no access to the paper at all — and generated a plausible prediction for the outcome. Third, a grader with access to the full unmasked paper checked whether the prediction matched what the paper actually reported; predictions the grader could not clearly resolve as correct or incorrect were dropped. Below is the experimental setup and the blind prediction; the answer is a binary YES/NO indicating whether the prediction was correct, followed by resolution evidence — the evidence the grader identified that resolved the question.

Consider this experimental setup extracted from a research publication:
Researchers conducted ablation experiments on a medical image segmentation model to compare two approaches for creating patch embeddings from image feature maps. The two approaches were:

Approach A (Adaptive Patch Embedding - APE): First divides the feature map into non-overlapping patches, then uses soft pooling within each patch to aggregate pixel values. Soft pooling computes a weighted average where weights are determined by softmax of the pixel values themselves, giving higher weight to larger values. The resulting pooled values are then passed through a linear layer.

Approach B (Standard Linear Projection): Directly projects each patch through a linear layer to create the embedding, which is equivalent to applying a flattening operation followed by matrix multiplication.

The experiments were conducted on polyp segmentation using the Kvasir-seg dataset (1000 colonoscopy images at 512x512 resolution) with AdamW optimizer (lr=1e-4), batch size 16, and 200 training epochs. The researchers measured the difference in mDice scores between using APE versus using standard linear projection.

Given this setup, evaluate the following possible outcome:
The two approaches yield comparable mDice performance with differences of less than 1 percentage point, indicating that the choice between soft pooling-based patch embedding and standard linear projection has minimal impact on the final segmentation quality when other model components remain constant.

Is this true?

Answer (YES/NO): YES